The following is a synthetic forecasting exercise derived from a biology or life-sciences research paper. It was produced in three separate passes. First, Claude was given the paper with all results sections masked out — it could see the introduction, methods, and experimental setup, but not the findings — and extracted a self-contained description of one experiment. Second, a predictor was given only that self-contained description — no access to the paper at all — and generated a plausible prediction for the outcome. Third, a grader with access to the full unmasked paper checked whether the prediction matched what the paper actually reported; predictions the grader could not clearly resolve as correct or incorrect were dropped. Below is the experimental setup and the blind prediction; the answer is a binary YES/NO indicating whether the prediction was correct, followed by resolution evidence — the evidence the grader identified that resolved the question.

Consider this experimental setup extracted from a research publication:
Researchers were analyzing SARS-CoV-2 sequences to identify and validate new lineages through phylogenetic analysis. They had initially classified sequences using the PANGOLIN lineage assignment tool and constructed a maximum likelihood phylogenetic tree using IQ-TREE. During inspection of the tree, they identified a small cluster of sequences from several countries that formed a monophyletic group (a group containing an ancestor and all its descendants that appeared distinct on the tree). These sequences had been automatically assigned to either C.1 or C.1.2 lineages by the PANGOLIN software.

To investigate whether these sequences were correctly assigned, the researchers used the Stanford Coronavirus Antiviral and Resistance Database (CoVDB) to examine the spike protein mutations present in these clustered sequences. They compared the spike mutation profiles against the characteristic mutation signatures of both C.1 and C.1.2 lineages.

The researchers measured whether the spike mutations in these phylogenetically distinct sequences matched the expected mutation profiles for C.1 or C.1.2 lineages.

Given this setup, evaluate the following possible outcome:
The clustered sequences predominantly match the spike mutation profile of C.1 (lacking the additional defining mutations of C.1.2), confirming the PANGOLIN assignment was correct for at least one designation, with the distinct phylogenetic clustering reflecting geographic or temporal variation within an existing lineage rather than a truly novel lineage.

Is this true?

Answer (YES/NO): NO